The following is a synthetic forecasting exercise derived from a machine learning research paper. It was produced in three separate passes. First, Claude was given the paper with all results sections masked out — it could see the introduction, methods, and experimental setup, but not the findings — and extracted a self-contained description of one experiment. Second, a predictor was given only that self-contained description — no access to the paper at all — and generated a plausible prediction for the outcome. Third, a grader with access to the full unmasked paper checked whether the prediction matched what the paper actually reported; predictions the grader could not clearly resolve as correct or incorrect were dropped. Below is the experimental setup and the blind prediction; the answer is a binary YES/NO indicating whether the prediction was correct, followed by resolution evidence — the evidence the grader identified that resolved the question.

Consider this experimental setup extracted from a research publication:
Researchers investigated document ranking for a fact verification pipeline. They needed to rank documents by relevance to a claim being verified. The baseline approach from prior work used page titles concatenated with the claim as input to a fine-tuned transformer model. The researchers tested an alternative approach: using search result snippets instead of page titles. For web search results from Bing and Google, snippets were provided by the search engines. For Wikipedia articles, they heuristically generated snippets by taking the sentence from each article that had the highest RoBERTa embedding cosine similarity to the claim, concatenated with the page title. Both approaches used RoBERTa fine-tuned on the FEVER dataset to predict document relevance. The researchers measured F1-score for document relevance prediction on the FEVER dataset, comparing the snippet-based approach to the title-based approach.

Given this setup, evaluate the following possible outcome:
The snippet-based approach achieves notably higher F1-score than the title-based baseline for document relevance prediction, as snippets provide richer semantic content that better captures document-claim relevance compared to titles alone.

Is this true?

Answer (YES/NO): YES